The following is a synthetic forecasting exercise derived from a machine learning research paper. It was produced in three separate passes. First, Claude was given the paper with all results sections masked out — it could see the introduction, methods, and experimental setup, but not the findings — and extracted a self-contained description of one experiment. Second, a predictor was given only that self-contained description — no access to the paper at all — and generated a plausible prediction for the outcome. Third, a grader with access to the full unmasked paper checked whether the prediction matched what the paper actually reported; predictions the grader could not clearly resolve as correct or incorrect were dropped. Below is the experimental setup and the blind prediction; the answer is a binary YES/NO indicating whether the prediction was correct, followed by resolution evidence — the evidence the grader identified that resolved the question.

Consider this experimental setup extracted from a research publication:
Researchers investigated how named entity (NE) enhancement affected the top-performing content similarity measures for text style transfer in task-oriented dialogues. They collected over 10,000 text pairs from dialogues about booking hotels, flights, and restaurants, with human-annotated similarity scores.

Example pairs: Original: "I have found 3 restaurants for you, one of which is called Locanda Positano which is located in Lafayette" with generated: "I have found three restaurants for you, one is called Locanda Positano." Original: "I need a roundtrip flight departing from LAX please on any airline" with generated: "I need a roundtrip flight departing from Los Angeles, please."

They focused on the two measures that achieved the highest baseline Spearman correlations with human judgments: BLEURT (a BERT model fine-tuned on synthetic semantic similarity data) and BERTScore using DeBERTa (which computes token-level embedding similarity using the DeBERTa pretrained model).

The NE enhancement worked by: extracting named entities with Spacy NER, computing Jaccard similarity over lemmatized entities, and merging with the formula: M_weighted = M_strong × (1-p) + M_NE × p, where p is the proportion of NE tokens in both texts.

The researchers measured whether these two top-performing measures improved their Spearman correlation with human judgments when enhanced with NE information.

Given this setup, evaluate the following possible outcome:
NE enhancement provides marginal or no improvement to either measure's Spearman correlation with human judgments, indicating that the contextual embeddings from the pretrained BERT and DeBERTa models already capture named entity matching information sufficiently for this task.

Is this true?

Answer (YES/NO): YES